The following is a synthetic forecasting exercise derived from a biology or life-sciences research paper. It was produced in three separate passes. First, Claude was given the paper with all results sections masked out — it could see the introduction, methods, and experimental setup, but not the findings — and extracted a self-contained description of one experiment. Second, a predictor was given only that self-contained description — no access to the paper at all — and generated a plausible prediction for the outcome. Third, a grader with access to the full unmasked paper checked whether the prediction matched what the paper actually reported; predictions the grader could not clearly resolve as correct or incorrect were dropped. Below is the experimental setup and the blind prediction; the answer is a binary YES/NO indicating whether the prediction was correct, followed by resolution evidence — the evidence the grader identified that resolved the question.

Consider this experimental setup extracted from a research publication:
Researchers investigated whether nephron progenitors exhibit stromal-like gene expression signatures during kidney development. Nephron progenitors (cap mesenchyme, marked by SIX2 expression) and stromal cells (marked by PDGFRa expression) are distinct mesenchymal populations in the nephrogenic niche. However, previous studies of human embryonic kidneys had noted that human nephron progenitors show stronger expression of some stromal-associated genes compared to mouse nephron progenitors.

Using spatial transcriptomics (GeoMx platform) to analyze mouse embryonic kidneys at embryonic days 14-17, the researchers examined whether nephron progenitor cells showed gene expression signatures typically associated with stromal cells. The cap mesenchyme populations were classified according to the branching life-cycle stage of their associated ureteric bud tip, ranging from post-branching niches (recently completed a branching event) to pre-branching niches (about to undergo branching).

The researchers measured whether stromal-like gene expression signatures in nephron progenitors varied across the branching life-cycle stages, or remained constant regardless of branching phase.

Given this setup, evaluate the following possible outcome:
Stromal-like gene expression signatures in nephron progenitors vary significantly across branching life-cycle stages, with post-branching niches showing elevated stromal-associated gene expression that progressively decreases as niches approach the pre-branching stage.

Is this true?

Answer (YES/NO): NO